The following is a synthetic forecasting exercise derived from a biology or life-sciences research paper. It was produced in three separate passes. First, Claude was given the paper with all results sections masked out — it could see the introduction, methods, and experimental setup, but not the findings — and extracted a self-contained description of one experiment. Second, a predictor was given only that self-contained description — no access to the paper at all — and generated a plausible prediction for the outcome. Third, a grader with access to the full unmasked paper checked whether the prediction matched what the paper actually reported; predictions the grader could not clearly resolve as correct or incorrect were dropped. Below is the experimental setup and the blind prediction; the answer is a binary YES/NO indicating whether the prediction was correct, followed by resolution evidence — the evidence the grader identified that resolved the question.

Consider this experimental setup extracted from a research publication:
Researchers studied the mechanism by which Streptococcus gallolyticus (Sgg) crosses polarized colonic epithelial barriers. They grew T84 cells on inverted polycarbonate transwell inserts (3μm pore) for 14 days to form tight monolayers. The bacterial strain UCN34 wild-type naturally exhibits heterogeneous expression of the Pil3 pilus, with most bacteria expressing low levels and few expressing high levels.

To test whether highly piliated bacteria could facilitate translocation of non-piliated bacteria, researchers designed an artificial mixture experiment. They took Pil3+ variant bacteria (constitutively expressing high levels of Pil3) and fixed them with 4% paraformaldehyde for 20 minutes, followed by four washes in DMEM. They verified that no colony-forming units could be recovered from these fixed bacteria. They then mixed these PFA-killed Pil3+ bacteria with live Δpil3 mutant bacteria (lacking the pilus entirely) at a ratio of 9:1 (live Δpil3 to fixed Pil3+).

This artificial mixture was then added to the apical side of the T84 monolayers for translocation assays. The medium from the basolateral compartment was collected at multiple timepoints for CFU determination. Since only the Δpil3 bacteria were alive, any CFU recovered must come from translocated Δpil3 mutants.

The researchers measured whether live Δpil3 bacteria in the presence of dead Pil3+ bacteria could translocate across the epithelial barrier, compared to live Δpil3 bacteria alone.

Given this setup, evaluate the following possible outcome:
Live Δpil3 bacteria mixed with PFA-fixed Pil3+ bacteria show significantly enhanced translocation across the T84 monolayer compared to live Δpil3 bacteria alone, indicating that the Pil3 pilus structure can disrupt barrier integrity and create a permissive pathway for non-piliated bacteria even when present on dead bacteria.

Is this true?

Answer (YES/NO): YES